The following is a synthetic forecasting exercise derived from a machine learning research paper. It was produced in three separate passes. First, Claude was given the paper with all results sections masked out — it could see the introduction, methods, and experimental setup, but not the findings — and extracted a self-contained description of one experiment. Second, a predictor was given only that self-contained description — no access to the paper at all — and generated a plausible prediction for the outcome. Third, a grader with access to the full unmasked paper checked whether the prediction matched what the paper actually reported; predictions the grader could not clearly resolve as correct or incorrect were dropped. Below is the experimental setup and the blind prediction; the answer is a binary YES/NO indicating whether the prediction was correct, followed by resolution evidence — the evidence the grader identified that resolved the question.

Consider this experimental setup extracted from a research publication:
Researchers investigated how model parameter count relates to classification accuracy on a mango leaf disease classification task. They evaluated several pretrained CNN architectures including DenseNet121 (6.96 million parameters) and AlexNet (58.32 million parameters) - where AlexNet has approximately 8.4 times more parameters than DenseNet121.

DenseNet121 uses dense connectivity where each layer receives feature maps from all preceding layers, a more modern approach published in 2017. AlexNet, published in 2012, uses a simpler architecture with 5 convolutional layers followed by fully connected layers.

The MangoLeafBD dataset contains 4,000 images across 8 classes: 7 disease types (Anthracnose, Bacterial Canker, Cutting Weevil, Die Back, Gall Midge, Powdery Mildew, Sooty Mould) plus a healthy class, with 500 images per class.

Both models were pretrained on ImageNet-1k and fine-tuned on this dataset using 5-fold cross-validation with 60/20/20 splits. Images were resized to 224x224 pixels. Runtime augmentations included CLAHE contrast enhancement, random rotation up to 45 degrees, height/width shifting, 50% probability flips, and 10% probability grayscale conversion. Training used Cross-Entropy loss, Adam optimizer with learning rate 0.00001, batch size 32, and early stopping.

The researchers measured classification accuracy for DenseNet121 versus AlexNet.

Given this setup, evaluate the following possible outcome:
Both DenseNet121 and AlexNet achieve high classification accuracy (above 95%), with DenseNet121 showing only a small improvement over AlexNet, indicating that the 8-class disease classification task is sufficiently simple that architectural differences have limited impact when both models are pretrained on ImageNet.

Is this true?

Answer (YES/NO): NO